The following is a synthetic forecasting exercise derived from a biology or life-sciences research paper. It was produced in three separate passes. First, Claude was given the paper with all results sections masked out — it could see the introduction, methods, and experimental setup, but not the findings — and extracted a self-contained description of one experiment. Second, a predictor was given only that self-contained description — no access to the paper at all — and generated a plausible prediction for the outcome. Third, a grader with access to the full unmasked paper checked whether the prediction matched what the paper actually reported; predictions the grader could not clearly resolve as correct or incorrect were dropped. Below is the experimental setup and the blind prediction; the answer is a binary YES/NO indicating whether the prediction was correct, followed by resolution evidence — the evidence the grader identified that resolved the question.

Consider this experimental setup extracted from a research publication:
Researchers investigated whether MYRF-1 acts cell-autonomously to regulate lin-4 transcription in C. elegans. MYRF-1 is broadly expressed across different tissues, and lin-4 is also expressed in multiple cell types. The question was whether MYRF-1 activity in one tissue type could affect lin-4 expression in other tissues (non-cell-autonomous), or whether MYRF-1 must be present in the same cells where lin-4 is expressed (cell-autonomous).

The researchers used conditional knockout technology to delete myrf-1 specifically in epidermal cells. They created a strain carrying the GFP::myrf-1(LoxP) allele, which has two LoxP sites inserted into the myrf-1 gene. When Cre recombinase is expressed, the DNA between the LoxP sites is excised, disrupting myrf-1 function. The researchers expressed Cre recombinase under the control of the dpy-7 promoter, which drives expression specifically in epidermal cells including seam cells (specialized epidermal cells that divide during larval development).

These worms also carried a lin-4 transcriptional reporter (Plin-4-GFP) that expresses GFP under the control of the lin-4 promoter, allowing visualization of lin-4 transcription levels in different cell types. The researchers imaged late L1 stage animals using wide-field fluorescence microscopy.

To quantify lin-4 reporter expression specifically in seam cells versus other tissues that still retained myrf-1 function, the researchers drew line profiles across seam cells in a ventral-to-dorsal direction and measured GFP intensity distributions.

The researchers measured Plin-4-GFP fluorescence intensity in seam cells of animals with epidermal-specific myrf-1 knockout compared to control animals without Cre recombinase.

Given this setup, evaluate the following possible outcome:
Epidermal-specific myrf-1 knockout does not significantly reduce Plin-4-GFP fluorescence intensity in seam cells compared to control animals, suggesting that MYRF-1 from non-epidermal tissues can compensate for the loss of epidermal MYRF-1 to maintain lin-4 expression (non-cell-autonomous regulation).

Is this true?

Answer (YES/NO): NO